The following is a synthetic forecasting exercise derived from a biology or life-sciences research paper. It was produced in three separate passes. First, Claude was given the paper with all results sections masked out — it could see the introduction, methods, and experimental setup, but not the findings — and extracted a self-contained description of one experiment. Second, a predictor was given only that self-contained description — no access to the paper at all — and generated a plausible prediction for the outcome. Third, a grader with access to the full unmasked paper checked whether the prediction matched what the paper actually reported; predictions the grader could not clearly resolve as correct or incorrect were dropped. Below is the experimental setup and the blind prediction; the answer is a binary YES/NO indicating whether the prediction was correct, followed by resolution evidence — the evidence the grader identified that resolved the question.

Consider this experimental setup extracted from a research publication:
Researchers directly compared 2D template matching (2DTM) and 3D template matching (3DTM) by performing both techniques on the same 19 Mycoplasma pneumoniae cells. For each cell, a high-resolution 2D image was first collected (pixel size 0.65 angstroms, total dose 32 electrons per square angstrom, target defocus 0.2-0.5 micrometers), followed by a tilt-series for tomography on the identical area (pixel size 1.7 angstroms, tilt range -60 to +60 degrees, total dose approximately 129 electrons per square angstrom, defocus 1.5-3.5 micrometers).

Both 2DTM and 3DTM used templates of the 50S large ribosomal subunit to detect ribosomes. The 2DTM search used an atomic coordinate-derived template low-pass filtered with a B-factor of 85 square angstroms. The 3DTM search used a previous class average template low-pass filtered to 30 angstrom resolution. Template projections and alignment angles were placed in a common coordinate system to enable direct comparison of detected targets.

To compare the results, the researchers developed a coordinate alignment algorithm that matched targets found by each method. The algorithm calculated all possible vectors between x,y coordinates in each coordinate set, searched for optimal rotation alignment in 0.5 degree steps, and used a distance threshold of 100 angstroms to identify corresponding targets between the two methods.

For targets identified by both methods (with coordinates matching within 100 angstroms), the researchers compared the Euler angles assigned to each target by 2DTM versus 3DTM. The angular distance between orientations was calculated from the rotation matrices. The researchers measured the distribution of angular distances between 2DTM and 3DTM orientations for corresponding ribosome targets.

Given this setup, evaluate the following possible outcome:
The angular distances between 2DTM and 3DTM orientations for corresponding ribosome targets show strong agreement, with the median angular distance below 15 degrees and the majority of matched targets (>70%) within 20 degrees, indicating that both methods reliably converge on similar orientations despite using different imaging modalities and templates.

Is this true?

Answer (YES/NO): YES